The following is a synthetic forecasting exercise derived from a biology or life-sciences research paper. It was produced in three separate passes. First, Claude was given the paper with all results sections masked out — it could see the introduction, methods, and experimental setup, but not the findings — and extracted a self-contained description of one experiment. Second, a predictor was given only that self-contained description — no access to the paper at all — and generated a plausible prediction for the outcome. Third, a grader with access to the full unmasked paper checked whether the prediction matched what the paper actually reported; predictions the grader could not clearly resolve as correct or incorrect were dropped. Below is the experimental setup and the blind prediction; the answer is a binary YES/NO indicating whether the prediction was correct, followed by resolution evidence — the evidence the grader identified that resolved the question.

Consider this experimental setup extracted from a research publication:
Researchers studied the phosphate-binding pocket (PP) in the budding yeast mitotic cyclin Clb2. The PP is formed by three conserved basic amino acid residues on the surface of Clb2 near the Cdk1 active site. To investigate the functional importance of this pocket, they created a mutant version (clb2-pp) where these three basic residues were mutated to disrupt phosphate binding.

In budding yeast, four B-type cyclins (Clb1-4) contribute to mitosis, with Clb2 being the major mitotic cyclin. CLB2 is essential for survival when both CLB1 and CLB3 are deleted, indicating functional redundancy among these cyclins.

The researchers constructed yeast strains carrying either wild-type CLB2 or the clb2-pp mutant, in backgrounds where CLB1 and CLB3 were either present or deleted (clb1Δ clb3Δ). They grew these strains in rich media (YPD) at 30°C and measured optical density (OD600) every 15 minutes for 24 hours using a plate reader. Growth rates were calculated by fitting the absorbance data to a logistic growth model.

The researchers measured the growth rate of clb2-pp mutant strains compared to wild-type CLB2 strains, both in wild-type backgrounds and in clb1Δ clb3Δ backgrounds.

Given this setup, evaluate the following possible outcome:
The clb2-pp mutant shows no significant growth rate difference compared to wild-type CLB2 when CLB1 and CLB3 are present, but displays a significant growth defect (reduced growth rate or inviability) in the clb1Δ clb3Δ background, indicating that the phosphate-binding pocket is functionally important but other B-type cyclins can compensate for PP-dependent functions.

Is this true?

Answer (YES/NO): YES